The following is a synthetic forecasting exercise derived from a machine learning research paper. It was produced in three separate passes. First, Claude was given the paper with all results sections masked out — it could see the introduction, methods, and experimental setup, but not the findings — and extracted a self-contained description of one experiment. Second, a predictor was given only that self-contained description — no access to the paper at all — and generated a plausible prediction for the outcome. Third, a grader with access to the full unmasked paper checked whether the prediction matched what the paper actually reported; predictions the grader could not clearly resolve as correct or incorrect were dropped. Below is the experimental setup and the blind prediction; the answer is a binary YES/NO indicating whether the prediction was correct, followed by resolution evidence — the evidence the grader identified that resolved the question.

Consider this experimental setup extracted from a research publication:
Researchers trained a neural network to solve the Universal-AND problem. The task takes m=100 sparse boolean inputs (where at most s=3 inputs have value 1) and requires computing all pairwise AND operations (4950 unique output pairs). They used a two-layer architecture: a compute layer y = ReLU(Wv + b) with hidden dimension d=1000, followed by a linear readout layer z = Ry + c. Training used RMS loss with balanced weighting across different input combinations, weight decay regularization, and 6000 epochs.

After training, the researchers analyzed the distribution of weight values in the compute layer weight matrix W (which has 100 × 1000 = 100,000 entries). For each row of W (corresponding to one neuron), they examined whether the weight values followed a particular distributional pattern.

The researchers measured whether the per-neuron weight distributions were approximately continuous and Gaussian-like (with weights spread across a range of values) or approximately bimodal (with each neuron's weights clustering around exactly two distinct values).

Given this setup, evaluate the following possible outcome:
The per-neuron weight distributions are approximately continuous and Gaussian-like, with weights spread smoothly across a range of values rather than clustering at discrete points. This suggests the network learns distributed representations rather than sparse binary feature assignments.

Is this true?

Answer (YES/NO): NO